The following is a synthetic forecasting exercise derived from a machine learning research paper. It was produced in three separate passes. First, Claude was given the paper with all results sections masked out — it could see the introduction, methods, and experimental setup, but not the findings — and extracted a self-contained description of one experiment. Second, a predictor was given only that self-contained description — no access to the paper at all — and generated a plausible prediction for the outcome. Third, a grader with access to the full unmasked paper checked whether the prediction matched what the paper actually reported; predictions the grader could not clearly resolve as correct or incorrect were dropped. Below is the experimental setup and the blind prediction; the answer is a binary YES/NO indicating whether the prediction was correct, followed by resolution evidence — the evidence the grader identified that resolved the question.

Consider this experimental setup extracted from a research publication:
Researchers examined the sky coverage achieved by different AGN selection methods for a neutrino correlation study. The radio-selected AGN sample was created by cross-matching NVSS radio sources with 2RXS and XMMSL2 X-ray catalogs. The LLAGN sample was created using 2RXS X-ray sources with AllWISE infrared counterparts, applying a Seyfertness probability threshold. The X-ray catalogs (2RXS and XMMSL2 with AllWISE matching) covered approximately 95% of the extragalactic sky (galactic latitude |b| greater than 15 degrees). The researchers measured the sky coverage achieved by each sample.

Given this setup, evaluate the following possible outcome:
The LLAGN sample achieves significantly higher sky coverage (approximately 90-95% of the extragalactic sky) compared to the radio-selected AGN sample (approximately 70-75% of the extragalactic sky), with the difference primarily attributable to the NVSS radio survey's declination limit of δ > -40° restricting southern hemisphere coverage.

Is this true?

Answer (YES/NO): NO